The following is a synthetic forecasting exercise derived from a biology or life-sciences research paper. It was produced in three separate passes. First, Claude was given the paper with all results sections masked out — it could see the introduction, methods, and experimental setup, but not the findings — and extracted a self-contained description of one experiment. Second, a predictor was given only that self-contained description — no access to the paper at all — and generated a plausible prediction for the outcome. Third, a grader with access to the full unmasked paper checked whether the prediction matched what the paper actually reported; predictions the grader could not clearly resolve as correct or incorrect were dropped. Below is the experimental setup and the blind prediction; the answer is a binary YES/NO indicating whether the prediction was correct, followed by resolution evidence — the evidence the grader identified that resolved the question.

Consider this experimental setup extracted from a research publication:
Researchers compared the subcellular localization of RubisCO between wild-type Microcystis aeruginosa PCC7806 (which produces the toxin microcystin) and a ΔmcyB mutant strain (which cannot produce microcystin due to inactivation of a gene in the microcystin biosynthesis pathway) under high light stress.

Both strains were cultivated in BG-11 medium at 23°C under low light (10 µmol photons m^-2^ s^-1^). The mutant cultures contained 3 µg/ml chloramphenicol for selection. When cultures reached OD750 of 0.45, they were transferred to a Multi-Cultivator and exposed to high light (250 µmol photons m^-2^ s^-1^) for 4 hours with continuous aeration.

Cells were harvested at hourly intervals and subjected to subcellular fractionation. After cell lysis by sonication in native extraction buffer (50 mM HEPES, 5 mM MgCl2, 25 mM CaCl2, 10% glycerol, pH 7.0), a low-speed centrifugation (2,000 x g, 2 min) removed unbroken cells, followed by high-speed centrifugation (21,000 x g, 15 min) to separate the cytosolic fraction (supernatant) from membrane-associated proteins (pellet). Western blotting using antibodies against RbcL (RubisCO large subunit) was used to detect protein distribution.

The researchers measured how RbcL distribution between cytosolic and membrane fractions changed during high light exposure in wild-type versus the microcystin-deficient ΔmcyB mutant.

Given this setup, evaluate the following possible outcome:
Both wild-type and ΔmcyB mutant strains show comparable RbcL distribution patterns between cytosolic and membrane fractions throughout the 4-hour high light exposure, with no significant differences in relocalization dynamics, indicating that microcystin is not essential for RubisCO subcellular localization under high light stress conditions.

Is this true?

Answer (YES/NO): NO